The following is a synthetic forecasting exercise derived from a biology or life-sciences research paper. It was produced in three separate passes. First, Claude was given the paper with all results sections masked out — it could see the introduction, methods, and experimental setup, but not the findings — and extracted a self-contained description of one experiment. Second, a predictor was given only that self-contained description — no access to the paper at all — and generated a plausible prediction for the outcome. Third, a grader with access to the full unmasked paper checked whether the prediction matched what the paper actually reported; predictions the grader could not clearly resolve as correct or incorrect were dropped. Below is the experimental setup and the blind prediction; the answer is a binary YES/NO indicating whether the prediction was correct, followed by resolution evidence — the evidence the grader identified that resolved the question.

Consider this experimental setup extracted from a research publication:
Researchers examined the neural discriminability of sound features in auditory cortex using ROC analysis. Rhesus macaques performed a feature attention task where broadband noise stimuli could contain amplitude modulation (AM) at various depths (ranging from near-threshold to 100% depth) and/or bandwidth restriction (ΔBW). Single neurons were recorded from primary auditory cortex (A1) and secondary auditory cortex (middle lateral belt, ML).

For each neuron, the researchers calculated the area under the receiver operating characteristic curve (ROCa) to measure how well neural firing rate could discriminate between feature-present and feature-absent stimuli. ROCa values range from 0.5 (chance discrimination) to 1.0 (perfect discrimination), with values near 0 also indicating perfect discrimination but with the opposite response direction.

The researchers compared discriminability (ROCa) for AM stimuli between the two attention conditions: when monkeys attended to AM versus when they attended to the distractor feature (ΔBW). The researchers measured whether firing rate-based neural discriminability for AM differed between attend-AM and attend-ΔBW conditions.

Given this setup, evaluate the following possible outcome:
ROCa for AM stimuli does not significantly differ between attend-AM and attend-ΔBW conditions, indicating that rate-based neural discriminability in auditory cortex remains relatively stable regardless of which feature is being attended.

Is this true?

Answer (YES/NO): YES